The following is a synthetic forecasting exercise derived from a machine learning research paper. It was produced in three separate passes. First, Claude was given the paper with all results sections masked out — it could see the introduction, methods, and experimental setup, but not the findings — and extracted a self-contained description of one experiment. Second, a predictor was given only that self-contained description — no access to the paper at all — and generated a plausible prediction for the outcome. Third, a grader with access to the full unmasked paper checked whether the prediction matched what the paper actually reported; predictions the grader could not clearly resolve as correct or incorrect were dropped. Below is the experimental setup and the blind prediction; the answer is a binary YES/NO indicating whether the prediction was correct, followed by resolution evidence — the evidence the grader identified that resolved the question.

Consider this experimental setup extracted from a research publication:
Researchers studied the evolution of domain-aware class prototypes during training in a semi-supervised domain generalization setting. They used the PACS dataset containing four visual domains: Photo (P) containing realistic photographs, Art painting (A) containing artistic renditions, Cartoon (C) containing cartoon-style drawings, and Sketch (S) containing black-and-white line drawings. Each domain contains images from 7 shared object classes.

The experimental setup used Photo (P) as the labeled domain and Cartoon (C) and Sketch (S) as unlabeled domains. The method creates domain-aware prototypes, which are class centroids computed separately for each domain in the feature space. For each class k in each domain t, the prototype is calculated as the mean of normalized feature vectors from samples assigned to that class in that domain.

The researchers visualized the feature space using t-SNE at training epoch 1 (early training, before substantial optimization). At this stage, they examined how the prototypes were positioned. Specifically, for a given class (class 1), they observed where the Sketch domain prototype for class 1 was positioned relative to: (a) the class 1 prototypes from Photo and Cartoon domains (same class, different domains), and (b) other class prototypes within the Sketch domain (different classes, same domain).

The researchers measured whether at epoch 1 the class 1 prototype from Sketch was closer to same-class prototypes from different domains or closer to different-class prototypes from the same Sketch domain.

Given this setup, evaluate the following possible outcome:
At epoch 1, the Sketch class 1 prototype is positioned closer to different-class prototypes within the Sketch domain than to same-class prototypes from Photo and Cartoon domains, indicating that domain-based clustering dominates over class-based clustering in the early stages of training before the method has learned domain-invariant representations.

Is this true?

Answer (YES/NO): YES